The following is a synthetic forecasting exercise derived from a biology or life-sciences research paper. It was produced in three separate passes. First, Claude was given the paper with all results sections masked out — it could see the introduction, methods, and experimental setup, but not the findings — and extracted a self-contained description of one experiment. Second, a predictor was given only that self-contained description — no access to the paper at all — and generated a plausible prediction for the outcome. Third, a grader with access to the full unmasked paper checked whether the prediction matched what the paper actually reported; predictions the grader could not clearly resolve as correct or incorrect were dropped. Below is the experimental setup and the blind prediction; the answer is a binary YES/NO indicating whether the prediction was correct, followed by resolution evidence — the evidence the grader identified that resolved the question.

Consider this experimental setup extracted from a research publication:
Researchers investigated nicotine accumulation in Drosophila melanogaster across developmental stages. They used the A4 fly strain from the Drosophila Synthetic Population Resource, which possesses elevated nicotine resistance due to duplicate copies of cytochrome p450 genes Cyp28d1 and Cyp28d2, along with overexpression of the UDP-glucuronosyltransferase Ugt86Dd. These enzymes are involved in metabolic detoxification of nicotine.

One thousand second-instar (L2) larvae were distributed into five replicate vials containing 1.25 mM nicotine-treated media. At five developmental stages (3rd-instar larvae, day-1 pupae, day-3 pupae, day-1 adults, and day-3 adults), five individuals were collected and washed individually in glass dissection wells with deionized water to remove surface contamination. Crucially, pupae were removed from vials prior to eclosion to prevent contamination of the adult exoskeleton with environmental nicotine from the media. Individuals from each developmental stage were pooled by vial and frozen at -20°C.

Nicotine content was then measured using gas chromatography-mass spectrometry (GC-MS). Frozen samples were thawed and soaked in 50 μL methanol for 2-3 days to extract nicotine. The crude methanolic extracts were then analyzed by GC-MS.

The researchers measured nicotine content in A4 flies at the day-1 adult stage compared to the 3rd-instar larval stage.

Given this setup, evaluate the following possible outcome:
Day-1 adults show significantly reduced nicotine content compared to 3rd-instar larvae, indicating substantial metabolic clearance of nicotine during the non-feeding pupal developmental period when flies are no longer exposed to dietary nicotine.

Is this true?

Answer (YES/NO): NO